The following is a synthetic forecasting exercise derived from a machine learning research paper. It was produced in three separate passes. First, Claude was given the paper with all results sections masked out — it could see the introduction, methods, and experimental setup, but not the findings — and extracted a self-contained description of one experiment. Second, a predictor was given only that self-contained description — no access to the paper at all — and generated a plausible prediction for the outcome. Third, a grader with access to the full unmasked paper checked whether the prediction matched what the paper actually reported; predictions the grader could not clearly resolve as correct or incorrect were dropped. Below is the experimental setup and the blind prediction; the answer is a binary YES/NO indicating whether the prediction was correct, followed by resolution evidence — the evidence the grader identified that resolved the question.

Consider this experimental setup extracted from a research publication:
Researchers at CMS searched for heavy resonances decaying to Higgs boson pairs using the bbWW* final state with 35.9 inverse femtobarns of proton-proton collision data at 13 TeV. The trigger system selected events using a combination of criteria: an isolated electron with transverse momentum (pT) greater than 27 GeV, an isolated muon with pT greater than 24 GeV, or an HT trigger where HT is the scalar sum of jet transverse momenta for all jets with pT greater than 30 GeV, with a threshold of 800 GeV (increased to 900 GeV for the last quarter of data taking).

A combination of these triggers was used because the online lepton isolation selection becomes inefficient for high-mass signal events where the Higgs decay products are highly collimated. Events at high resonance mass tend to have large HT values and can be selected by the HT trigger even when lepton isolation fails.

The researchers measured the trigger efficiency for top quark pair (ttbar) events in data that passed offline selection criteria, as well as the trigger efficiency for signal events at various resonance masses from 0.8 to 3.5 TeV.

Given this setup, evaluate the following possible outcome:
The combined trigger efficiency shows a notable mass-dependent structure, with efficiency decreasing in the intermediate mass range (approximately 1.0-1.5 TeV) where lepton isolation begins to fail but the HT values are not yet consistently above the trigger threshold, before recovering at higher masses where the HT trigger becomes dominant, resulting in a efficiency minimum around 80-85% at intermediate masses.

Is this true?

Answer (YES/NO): NO